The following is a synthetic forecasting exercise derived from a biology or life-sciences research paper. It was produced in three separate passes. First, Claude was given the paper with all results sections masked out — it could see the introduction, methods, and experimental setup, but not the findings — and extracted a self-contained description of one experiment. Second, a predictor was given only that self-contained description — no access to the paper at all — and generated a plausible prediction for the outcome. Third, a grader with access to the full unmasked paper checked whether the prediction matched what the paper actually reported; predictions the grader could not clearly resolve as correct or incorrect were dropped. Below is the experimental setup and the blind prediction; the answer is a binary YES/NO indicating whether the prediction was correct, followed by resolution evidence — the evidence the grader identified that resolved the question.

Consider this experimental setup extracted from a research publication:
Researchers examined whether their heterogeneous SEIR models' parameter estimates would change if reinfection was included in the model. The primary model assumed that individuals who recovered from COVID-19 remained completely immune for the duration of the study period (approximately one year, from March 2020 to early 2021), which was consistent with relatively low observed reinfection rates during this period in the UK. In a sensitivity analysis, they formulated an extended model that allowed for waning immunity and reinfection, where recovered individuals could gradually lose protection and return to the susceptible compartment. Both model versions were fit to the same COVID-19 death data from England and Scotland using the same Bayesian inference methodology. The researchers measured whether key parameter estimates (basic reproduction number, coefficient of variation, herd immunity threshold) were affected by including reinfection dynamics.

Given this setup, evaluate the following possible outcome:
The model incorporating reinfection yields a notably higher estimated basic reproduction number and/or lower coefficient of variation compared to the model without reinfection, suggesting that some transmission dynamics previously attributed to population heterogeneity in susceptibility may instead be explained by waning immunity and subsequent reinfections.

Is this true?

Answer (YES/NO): NO